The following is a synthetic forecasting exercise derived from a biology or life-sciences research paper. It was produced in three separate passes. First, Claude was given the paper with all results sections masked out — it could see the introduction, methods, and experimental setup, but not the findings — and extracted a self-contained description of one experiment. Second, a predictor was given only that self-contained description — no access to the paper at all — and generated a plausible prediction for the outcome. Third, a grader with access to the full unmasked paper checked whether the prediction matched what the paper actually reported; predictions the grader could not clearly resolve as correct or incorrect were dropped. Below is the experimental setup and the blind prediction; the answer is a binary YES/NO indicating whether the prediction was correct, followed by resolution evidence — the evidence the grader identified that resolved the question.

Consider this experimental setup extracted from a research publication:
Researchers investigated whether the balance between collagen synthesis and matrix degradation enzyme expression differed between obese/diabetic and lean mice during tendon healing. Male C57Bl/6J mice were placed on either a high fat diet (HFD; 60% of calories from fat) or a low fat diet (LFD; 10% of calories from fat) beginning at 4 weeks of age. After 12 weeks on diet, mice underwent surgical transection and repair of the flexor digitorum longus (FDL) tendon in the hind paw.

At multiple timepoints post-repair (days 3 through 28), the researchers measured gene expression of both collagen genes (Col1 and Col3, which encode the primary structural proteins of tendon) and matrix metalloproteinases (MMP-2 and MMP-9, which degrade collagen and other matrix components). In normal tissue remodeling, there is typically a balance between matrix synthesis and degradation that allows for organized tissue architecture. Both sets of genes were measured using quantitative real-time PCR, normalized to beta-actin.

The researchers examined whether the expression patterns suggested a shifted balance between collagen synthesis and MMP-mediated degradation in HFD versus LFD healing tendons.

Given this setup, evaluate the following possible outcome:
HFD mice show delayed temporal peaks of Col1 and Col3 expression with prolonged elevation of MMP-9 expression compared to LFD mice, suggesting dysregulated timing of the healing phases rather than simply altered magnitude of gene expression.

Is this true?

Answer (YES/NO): NO